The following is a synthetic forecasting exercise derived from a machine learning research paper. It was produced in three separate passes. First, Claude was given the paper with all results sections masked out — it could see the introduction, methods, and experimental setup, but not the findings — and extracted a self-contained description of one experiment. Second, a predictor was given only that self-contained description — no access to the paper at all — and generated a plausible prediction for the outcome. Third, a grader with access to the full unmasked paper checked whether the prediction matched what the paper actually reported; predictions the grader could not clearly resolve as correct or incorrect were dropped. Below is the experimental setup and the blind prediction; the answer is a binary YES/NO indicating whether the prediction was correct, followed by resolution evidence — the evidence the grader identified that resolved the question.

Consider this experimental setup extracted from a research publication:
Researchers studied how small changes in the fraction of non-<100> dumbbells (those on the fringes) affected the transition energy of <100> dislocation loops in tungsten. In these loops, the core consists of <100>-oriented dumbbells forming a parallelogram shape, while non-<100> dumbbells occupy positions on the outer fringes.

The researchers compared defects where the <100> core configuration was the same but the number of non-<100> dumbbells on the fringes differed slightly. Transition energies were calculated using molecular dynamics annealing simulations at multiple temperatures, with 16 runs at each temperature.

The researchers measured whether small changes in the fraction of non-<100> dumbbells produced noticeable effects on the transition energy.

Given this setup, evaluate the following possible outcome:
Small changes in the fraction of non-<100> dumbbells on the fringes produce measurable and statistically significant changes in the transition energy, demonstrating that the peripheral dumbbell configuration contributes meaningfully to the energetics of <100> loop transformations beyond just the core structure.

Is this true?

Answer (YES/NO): NO